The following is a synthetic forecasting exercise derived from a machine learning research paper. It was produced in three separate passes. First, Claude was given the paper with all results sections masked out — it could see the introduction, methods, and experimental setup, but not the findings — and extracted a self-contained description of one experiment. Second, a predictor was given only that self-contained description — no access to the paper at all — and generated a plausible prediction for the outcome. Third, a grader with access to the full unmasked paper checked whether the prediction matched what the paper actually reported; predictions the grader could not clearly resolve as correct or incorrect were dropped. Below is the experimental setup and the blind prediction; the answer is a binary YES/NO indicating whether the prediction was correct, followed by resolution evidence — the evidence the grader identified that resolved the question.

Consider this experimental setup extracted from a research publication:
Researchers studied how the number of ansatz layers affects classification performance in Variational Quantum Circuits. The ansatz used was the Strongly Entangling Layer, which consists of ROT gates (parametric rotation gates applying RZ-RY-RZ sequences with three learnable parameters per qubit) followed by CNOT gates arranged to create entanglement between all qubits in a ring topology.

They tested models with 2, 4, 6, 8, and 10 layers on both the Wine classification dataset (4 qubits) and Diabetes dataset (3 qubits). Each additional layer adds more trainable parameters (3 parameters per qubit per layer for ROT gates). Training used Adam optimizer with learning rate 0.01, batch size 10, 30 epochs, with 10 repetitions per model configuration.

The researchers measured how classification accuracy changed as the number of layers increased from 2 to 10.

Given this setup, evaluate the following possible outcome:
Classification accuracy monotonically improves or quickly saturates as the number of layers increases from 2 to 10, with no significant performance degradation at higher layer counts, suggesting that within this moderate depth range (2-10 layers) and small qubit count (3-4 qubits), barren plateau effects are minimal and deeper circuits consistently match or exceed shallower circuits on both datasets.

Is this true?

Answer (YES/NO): YES